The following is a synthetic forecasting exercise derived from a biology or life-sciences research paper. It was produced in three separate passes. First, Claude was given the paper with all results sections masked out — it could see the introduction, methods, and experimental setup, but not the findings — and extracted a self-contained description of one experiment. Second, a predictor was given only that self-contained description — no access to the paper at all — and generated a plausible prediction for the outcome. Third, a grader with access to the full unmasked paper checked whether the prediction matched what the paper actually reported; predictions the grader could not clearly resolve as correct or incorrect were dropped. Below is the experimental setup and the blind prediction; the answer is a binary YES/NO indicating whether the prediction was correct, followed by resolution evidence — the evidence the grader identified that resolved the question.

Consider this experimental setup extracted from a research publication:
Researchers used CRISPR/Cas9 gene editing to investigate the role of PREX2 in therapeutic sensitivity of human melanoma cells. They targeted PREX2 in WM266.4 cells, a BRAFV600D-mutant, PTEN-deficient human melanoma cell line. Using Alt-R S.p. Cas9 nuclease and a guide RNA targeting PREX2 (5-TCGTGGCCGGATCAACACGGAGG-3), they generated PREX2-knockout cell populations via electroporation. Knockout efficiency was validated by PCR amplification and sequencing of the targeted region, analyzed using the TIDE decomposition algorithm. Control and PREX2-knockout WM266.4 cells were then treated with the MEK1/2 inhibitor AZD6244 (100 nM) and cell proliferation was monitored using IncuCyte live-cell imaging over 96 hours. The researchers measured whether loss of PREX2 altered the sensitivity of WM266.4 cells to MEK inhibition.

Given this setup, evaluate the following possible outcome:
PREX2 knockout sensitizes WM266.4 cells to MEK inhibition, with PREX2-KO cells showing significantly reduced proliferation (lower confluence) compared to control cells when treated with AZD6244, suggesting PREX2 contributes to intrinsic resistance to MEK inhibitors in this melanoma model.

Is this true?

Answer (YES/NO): YES